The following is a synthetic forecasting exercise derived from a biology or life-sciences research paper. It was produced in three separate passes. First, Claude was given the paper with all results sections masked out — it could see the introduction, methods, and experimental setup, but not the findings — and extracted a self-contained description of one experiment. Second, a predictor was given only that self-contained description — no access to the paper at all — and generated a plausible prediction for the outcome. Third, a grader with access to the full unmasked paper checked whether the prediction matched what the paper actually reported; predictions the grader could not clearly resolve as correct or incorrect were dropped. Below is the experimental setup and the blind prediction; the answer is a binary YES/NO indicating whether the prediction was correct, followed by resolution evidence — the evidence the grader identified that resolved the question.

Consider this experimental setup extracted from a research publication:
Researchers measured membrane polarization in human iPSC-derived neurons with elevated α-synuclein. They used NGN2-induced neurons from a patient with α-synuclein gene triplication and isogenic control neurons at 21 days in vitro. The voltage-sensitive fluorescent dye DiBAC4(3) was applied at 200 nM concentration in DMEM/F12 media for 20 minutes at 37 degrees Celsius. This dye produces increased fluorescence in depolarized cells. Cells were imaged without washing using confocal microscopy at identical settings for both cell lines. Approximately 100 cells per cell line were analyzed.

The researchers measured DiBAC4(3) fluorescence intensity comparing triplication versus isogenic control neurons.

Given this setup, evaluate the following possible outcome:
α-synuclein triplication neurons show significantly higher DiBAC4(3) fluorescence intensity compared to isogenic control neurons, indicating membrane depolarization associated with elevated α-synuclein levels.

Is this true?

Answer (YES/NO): YES